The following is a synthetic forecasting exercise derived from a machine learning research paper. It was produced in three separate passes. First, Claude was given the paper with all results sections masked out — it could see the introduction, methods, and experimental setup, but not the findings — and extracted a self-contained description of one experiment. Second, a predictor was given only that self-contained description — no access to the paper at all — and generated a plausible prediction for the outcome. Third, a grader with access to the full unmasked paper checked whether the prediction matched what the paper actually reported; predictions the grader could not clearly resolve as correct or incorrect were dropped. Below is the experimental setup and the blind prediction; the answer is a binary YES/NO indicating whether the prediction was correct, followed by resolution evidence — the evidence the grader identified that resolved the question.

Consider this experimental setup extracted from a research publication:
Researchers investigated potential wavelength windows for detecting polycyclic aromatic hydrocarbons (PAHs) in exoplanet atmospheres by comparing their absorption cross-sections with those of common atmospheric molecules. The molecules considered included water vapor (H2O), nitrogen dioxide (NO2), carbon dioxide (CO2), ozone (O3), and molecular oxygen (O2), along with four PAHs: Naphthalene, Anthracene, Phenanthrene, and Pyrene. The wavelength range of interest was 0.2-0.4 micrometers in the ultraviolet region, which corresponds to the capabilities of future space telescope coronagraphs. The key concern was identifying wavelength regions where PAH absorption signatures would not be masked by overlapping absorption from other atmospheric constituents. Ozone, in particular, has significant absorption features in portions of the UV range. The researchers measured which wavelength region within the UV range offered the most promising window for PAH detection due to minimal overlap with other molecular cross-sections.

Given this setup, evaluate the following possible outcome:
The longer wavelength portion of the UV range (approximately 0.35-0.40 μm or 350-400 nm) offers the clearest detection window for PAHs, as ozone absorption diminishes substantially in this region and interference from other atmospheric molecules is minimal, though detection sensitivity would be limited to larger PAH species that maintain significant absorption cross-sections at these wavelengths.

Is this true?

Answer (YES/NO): NO